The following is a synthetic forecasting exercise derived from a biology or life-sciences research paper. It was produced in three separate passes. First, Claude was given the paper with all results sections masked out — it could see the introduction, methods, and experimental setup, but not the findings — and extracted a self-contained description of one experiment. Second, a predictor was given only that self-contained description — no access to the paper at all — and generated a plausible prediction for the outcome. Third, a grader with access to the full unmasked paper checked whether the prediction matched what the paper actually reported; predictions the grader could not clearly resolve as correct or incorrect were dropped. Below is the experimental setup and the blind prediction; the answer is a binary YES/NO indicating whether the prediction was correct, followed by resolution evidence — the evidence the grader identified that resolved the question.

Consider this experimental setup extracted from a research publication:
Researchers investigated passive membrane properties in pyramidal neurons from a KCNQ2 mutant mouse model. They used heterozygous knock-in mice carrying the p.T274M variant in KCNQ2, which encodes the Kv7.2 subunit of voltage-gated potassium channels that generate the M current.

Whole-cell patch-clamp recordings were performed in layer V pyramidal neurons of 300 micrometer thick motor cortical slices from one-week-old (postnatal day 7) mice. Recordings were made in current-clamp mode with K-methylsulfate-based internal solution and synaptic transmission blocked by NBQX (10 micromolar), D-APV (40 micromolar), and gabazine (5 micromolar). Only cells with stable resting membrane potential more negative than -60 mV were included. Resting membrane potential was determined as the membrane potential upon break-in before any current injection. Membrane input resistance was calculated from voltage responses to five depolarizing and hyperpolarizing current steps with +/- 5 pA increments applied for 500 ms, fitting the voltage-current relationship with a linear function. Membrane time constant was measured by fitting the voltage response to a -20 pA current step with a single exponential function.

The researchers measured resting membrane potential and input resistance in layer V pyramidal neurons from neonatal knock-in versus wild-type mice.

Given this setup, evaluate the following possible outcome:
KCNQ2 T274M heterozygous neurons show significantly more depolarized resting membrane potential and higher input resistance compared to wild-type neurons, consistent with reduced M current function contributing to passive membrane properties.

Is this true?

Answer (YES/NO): NO